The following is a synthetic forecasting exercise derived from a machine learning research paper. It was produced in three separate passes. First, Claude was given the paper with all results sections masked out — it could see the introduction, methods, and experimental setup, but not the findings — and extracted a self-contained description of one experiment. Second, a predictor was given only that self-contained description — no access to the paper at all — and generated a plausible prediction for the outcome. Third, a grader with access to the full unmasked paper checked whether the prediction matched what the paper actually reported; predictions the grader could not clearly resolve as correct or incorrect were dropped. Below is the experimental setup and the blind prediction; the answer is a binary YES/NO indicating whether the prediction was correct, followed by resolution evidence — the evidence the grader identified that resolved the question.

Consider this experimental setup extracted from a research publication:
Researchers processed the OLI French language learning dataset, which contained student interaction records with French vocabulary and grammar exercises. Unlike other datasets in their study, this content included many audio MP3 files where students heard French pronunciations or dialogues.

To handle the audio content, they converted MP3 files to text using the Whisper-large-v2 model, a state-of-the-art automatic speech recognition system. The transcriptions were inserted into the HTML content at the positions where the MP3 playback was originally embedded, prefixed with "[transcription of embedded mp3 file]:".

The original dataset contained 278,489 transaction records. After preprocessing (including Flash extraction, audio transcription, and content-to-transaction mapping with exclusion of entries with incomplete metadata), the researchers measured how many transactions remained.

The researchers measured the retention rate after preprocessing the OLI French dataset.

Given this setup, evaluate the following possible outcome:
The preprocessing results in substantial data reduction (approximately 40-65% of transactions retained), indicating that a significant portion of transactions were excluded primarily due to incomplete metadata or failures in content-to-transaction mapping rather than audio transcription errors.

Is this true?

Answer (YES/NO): NO